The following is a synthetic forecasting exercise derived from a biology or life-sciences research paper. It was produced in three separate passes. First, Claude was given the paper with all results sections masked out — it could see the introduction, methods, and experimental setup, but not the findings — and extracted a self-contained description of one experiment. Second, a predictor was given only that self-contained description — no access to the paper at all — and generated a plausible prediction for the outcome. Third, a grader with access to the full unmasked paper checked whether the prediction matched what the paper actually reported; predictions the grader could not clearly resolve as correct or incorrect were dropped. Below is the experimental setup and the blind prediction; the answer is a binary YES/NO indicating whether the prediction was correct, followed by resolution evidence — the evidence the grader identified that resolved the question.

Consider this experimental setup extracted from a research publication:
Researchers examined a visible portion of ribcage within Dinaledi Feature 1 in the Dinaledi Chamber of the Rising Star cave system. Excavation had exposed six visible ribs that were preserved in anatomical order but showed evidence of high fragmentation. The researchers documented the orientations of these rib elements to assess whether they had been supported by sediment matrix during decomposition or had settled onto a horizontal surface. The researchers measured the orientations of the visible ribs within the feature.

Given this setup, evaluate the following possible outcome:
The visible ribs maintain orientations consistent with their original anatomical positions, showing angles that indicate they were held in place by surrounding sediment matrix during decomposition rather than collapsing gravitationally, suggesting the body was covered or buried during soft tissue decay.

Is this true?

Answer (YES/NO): YES